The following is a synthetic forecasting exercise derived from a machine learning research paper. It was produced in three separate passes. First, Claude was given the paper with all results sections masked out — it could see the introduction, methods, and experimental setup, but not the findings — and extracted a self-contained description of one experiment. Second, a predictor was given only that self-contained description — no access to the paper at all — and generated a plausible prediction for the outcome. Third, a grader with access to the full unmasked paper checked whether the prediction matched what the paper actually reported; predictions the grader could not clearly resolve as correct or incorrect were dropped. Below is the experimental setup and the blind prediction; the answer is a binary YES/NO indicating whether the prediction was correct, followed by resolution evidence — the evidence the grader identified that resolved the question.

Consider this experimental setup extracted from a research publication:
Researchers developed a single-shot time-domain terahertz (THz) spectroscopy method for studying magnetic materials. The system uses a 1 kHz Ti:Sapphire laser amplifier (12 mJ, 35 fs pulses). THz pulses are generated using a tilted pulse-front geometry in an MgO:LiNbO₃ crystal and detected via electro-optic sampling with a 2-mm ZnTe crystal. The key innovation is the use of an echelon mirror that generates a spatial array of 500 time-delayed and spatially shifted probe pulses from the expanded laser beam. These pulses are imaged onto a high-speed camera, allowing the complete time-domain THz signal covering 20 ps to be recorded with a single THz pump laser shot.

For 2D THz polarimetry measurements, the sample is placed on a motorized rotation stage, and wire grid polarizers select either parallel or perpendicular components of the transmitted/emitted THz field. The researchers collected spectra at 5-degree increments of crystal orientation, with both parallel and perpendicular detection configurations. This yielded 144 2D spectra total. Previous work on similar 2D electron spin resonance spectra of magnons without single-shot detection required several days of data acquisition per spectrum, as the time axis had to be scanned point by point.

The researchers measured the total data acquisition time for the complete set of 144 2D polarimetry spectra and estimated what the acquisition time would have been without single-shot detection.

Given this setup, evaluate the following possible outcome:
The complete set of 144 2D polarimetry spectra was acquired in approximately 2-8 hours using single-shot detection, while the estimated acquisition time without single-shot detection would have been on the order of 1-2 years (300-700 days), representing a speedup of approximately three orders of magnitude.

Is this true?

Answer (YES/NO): NO